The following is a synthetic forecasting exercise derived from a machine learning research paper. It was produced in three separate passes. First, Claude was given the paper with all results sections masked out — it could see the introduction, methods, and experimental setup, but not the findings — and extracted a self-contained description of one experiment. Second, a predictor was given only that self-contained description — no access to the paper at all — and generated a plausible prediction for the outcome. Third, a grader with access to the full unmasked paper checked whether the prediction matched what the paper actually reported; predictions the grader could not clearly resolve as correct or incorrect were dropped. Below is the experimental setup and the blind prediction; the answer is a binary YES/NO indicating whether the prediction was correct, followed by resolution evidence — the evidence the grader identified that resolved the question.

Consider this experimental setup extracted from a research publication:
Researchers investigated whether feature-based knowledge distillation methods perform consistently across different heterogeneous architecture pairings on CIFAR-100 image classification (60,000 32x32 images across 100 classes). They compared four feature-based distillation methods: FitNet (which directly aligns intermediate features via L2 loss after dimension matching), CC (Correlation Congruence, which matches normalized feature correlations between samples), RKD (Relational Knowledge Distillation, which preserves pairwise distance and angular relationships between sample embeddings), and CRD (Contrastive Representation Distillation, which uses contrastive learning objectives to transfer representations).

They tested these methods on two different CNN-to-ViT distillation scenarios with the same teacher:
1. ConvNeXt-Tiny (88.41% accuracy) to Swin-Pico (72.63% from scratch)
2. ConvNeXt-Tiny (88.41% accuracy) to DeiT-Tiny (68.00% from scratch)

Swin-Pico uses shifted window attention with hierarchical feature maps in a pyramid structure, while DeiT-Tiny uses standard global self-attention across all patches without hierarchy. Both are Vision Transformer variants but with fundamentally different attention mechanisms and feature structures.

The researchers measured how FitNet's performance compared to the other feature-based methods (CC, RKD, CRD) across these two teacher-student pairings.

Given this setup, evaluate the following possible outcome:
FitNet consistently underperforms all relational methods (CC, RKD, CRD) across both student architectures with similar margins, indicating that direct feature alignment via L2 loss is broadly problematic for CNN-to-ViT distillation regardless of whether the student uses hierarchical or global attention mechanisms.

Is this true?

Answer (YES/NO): NO